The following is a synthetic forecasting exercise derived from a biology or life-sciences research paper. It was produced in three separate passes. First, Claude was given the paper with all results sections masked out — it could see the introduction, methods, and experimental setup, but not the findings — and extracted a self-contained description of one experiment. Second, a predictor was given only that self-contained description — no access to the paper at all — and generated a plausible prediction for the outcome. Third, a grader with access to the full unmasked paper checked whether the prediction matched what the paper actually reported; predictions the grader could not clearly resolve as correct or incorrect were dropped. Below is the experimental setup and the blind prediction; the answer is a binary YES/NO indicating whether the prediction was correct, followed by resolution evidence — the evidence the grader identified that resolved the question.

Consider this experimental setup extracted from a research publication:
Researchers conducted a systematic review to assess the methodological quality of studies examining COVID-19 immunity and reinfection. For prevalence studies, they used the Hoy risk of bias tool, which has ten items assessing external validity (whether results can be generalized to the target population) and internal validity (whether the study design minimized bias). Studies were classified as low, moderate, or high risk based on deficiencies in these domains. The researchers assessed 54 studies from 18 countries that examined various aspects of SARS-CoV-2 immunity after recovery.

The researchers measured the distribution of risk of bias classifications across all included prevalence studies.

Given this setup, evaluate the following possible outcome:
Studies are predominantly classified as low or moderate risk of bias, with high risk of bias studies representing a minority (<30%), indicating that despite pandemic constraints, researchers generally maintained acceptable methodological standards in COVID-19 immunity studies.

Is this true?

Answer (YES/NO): YES